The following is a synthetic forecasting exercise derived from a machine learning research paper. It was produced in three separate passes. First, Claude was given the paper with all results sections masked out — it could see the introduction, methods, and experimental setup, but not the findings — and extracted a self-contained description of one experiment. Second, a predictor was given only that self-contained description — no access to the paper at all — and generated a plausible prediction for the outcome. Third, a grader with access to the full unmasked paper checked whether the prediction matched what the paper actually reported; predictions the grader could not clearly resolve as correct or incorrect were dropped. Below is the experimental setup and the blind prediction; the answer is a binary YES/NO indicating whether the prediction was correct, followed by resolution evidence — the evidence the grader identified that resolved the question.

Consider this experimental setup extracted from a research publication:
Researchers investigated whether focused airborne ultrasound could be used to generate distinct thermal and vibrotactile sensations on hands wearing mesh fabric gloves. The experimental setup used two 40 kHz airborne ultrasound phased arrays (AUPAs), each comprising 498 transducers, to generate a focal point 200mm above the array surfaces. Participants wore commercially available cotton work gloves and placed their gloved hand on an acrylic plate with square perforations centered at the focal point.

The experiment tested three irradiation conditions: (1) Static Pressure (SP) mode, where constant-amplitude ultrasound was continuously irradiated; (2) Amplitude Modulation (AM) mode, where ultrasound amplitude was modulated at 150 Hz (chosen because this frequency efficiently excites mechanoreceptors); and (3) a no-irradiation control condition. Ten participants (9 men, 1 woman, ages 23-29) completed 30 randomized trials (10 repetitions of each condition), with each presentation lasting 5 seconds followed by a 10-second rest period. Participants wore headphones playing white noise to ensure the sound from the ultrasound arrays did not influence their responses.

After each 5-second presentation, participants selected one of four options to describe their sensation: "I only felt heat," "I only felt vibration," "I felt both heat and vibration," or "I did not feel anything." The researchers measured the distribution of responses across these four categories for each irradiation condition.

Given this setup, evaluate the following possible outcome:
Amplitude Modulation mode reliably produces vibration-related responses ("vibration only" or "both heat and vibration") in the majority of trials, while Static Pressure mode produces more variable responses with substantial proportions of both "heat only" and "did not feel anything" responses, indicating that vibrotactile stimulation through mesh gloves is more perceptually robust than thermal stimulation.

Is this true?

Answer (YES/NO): NO